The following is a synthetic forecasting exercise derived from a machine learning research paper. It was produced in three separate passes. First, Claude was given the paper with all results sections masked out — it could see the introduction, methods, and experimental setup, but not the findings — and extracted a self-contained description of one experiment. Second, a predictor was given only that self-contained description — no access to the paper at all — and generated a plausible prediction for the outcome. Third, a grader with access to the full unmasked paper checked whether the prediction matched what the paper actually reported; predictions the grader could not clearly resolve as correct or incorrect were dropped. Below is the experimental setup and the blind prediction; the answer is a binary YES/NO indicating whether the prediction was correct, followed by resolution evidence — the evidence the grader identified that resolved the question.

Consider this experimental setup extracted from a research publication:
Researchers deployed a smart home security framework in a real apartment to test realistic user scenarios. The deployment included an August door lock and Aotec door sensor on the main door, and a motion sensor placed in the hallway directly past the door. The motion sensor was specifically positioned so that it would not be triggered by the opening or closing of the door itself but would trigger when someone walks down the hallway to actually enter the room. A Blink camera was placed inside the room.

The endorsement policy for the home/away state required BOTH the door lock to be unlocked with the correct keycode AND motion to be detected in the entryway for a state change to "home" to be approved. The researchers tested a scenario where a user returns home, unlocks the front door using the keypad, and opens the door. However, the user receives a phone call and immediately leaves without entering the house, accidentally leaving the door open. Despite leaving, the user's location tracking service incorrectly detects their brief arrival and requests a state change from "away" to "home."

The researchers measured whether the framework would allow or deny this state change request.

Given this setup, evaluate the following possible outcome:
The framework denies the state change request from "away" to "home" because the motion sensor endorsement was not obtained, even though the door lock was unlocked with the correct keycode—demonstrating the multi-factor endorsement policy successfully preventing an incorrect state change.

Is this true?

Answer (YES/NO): YES